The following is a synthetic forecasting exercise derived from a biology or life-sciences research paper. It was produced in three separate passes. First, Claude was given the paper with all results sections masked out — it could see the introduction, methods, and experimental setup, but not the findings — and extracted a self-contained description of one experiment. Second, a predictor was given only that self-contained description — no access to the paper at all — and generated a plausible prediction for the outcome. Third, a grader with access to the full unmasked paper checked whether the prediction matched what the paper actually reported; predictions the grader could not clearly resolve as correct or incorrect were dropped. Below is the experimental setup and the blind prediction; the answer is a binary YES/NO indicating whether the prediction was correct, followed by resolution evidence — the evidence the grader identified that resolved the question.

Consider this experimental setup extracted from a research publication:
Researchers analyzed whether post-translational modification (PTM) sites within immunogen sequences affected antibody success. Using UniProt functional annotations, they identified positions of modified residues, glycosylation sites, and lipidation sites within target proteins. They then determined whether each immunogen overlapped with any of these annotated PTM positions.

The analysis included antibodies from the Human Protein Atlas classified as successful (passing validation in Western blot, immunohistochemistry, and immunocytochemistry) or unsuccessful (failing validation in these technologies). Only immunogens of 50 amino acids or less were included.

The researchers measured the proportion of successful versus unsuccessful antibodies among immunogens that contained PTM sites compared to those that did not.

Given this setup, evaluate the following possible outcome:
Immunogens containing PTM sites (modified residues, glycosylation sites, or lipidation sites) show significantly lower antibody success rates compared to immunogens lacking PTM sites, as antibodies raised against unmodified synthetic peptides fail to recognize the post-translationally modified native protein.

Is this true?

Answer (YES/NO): NO